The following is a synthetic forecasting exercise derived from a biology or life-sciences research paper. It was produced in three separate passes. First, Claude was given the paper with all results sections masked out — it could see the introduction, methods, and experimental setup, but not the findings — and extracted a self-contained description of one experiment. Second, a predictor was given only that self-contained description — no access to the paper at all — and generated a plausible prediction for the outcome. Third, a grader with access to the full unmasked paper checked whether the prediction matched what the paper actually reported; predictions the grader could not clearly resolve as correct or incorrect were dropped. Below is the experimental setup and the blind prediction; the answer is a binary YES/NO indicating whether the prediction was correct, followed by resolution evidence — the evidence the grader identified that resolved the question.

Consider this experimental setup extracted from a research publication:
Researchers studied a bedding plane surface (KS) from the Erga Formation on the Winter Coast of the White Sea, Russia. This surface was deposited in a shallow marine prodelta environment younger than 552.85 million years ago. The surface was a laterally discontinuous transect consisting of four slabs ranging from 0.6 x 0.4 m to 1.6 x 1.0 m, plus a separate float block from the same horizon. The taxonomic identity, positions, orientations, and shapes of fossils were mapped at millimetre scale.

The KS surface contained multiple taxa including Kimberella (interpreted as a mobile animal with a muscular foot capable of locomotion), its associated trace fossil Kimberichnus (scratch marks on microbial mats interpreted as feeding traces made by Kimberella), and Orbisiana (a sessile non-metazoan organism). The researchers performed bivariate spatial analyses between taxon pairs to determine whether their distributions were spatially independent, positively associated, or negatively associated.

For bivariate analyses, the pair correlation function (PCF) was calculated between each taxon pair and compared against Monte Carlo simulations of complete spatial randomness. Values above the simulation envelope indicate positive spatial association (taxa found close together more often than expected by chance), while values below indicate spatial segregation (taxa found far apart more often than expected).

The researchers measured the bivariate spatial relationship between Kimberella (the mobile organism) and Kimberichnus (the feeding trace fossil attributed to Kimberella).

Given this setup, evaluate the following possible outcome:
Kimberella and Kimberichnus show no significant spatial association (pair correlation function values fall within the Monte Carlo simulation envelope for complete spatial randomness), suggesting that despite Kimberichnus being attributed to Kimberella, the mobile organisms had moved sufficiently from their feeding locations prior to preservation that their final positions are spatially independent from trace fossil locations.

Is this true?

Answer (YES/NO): NO